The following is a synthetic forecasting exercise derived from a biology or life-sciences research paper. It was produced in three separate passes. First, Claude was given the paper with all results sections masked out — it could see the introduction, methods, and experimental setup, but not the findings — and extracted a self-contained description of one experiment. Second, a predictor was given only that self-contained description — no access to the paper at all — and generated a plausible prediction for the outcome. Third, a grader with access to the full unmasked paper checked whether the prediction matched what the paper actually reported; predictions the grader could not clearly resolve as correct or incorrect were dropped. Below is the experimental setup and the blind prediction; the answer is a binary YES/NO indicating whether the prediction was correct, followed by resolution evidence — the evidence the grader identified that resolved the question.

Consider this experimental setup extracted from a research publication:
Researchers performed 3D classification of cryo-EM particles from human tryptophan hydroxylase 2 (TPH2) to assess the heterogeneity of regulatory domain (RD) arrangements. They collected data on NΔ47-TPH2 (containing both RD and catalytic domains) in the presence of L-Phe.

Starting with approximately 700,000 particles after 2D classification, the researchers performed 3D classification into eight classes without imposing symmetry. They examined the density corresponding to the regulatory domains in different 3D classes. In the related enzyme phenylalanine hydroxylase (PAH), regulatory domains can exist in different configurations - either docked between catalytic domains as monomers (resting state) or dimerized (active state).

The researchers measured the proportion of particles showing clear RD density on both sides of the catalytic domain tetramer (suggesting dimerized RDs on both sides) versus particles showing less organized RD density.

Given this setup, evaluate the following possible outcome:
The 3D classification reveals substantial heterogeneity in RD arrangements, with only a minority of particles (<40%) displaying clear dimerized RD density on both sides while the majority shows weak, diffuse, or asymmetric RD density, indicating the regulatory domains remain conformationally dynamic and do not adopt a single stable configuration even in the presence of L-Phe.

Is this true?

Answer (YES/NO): YES